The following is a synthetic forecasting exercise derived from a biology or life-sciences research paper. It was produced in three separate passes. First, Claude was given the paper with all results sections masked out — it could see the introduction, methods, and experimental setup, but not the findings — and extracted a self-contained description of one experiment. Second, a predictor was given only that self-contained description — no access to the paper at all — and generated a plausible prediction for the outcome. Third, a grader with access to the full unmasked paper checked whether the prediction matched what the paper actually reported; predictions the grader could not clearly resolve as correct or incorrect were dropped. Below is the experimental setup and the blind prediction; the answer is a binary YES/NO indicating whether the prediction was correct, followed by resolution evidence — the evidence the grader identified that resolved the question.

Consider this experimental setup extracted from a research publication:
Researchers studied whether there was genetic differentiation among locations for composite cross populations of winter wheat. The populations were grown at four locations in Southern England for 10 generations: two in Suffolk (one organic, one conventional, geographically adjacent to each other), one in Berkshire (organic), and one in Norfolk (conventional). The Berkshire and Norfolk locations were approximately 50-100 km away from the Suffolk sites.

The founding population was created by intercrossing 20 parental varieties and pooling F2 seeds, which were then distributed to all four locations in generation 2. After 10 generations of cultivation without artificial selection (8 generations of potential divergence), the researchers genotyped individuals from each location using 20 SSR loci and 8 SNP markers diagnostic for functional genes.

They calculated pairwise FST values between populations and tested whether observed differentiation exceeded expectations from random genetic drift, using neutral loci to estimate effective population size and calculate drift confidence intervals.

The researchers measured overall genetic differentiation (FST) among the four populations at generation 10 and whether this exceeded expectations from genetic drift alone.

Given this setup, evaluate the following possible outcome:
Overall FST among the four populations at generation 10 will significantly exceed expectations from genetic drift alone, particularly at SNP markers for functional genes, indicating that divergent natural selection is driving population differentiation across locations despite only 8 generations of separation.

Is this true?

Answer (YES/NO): NO